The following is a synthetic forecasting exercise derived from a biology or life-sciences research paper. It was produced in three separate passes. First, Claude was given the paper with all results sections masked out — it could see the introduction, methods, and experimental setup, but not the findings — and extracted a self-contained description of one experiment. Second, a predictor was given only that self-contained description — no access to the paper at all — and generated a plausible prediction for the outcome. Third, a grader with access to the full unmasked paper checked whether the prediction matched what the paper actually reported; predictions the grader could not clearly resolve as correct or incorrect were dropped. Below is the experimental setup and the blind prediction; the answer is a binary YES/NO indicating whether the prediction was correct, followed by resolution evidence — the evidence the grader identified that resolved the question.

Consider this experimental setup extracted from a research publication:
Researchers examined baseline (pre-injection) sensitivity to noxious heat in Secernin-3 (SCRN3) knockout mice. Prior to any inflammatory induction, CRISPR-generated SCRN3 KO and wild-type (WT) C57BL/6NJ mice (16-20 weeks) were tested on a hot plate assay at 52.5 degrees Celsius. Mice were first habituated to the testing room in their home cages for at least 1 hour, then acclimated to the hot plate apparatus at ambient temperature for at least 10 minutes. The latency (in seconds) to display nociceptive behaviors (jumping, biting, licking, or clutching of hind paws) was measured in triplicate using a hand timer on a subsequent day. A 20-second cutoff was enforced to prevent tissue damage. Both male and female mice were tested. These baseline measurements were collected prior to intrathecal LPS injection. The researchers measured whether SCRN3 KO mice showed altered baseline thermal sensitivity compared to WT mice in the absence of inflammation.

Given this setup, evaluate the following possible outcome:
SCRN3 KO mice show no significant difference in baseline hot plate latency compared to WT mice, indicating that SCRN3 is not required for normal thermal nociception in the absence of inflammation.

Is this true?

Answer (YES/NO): YES